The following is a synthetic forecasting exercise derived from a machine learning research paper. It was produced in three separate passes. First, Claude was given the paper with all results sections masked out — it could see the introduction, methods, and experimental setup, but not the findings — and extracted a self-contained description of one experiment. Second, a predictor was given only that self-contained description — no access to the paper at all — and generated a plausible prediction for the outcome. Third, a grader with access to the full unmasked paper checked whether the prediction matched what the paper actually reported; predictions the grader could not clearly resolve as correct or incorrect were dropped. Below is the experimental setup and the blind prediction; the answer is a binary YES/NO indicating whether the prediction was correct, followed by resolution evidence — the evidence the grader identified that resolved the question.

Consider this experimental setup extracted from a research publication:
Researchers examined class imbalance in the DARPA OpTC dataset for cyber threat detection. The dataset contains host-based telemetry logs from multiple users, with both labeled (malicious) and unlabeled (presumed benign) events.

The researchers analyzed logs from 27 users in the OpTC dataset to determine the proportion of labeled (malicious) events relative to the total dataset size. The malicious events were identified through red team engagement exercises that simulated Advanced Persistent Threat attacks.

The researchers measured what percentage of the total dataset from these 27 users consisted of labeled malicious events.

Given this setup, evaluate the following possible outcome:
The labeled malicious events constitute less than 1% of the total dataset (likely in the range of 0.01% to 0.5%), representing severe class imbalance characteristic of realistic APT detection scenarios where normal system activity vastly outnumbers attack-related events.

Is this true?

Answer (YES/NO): NO